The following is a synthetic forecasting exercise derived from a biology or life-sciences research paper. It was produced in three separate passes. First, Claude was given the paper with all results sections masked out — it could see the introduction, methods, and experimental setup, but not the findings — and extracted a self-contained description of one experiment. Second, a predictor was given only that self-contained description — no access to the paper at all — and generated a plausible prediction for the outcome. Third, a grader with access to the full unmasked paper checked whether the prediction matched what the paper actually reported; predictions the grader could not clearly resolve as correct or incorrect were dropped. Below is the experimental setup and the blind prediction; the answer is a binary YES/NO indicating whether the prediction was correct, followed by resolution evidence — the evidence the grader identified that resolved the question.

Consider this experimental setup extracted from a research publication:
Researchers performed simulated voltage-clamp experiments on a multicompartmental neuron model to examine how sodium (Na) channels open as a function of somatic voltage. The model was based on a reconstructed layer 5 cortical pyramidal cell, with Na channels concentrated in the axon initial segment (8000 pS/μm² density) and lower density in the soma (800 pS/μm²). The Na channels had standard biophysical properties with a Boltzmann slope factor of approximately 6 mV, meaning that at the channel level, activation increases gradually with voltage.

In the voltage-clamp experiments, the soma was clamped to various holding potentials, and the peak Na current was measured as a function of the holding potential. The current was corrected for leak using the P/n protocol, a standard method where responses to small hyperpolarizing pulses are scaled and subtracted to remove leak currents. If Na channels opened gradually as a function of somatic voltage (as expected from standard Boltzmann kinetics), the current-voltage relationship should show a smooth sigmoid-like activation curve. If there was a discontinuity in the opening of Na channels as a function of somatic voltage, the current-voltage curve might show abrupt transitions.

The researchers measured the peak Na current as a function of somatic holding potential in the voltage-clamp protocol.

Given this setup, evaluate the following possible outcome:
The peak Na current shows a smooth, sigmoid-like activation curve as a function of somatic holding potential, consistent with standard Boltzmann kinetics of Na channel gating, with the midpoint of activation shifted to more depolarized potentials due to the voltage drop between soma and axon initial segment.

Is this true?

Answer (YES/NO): NO